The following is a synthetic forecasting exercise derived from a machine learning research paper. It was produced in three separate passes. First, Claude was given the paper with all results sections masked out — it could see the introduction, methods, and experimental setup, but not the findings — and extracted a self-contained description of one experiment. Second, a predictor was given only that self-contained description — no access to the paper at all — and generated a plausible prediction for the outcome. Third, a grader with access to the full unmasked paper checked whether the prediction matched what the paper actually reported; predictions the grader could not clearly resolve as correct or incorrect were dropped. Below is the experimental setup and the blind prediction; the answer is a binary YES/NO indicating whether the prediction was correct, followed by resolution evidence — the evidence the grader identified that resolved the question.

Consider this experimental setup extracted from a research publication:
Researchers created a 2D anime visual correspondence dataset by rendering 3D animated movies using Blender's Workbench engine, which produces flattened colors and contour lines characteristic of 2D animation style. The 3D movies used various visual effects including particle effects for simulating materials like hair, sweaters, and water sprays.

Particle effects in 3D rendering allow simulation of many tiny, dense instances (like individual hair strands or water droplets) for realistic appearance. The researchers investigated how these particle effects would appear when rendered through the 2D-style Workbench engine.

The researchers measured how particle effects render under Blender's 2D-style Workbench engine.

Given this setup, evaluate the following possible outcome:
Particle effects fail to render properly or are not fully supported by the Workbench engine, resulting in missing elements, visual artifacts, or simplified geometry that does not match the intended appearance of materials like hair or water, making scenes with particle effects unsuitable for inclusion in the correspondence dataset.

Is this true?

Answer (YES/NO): NO